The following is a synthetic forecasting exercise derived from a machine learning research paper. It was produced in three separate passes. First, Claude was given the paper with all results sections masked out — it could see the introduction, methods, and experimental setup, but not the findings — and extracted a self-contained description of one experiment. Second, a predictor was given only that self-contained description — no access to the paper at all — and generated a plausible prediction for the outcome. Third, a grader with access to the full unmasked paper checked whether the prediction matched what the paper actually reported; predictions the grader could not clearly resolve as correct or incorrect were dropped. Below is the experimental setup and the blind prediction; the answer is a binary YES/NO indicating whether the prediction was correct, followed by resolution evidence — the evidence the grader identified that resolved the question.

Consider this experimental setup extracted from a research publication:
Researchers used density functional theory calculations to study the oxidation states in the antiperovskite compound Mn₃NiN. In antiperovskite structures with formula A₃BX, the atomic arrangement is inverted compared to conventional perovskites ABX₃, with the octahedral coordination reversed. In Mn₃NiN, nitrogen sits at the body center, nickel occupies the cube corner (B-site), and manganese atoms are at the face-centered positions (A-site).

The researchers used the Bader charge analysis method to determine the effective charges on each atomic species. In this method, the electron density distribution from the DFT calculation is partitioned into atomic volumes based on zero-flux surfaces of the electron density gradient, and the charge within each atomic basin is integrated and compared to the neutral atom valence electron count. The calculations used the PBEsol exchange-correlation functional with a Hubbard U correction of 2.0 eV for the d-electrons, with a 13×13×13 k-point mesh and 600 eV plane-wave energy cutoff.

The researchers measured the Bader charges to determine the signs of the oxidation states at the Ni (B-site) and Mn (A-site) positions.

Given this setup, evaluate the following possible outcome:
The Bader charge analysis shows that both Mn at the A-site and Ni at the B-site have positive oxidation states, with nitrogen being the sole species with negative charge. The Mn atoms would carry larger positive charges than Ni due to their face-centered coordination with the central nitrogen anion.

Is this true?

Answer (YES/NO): NO